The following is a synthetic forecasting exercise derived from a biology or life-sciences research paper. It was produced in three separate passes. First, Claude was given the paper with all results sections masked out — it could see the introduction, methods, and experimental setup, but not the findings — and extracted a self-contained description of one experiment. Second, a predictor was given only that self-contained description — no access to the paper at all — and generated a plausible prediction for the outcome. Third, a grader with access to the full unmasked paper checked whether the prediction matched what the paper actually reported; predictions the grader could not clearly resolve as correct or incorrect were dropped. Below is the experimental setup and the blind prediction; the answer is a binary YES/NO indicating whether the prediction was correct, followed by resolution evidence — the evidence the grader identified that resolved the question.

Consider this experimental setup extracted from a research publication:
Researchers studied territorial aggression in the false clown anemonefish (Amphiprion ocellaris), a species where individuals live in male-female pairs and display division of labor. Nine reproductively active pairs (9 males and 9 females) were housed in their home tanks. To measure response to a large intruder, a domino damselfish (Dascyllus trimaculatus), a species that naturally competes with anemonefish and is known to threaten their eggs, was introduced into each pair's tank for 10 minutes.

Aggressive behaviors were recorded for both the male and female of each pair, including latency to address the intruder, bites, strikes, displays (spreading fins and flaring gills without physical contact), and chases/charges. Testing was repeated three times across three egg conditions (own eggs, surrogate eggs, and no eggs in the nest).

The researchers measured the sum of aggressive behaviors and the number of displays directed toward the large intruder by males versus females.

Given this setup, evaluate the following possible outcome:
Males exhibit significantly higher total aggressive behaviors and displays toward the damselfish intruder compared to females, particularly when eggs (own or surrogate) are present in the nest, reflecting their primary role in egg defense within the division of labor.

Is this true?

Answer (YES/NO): NO